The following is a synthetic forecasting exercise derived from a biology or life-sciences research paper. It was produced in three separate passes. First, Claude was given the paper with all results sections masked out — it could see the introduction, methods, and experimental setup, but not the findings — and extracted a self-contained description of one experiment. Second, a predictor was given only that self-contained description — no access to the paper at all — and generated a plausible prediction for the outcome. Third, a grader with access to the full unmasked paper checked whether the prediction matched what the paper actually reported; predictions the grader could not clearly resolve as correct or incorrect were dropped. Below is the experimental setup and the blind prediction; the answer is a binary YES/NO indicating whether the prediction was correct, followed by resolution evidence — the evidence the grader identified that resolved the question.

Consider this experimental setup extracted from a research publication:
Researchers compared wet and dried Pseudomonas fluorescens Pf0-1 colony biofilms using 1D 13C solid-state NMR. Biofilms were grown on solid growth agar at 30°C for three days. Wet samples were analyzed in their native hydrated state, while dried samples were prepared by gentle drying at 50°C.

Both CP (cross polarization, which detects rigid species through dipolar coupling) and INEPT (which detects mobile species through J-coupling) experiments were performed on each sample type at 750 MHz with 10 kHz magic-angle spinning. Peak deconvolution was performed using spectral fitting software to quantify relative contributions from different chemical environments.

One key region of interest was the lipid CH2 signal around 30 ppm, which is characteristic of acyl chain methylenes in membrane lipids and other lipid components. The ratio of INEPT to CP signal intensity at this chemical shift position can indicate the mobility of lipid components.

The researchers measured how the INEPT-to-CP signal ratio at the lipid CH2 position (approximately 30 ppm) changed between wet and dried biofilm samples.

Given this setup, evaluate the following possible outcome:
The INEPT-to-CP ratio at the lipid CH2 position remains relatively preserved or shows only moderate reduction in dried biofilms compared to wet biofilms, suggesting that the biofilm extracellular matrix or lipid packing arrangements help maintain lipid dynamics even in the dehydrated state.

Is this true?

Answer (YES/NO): YES